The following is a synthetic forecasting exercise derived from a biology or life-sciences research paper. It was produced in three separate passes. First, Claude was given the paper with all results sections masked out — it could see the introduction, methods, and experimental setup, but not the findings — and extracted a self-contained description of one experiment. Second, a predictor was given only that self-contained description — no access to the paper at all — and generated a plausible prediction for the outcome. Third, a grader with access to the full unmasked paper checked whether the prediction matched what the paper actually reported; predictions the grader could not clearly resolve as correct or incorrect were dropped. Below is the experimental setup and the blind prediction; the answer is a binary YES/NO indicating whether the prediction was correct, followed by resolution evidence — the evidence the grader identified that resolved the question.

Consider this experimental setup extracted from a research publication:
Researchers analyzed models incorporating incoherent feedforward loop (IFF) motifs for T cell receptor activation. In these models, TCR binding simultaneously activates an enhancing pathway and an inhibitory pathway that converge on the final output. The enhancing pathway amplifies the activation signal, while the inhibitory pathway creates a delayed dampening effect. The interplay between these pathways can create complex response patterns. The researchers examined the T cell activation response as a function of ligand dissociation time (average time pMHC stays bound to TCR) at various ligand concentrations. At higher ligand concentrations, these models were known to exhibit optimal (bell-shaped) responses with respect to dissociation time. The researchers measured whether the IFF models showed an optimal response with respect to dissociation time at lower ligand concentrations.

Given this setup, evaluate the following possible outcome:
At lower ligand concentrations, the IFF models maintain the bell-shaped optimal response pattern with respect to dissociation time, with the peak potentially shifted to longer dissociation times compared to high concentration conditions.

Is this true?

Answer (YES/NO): NO